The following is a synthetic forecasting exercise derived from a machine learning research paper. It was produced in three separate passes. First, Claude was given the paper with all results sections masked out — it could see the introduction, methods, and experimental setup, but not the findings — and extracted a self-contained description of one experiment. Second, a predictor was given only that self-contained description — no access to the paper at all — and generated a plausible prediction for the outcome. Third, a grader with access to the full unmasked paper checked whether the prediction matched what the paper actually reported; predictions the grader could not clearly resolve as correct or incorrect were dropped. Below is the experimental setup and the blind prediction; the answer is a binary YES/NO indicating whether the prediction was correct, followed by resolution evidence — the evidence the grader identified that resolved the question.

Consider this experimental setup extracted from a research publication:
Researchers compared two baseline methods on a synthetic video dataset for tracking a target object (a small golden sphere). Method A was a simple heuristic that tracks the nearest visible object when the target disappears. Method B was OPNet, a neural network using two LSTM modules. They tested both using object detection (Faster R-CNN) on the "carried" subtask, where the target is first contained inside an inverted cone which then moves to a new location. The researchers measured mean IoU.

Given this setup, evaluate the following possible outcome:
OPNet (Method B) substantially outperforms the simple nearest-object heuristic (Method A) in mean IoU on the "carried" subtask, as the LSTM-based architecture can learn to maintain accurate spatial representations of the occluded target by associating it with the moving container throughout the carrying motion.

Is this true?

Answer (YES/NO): NO